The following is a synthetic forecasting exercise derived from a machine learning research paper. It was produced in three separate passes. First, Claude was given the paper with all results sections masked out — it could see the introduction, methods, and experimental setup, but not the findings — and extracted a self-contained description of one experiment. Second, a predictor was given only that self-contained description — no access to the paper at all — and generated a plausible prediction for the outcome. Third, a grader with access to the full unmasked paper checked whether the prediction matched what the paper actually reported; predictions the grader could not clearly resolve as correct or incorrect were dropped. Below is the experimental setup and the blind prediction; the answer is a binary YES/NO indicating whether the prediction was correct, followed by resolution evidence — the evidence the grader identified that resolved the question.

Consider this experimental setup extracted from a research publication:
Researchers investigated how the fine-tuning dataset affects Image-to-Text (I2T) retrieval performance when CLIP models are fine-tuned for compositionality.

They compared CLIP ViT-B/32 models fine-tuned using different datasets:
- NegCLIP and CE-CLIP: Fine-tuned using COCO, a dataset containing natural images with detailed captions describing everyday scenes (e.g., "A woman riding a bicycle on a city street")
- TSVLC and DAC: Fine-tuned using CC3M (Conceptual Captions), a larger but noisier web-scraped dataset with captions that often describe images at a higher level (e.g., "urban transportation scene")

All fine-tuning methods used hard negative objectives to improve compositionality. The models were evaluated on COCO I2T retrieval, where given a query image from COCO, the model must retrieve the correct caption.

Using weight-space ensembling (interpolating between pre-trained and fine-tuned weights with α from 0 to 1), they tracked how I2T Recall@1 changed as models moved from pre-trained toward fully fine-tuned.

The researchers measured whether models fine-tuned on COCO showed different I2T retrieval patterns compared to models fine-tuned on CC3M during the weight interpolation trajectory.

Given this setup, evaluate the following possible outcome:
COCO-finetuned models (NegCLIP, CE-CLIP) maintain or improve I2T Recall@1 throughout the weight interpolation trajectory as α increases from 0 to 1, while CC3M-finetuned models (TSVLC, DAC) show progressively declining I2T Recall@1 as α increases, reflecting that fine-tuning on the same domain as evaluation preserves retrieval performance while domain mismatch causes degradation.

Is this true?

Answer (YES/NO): NO